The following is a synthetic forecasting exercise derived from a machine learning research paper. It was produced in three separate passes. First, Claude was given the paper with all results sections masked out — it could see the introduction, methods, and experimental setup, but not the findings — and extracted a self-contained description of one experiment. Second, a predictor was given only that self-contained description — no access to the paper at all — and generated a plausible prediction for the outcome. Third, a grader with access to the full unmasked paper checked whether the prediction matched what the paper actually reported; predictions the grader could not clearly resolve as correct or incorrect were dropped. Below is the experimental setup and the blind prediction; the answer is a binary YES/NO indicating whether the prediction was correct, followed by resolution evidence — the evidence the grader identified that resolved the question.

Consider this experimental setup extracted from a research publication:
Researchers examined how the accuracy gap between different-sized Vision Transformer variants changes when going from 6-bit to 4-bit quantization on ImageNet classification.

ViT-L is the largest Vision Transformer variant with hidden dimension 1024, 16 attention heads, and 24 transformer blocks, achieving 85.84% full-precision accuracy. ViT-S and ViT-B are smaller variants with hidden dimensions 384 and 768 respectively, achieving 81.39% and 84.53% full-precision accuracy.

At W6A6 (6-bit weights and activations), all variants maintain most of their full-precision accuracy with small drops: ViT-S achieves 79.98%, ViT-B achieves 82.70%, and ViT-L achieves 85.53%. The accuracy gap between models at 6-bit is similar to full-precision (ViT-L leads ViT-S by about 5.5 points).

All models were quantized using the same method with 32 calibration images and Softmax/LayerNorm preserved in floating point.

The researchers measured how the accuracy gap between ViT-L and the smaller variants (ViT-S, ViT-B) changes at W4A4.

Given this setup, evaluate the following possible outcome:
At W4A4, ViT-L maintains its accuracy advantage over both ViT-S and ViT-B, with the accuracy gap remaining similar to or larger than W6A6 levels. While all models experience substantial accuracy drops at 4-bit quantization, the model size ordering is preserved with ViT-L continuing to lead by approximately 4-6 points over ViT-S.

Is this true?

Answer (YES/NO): NO